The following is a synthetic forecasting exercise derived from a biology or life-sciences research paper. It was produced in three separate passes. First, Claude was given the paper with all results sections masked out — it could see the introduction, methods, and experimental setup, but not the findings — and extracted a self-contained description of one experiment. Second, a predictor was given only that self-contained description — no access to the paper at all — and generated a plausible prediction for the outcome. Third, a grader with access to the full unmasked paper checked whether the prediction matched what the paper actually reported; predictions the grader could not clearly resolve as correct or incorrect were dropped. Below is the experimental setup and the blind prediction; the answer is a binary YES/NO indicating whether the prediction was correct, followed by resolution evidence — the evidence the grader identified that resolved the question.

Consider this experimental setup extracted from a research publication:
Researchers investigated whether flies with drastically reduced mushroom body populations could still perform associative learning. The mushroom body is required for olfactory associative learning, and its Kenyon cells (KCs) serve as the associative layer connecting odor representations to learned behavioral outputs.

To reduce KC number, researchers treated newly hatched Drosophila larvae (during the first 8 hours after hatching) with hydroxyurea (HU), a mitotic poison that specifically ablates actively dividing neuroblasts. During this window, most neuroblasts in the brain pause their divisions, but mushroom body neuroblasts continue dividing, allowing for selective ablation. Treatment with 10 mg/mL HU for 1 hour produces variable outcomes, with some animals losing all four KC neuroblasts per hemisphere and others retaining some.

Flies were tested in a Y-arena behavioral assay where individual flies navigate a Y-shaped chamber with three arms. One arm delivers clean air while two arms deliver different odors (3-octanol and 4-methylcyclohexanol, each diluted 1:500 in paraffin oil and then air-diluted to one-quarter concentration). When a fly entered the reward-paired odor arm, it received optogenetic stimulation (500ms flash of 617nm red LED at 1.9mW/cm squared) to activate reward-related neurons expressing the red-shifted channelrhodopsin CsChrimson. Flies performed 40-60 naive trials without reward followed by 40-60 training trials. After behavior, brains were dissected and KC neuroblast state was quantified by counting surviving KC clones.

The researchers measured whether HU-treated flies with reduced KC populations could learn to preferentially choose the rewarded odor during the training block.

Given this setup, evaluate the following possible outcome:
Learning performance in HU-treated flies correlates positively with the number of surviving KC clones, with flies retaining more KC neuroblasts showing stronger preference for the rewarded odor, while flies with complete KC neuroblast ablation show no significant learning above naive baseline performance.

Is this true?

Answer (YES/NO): NO